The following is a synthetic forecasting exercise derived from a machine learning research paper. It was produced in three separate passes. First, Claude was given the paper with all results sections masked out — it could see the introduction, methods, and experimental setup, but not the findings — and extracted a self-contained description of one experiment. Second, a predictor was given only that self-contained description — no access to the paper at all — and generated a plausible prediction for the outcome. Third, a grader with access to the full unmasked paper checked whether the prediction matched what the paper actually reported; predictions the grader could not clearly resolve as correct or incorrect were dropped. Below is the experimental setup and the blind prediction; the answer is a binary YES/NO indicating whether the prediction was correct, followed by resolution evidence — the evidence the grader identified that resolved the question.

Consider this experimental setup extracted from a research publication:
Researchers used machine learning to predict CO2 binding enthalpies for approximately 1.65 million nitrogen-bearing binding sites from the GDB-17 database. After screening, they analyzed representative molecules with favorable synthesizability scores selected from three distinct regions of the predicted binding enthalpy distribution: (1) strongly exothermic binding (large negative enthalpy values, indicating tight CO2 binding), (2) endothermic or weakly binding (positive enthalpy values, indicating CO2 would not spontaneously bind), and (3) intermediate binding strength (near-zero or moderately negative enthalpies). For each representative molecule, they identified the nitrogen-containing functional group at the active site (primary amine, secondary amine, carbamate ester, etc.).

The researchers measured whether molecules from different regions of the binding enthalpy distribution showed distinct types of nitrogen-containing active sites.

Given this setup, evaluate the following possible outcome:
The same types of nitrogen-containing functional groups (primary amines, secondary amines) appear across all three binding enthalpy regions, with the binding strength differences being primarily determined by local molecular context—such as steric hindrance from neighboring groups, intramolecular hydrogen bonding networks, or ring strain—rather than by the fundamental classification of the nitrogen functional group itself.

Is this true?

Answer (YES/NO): NO